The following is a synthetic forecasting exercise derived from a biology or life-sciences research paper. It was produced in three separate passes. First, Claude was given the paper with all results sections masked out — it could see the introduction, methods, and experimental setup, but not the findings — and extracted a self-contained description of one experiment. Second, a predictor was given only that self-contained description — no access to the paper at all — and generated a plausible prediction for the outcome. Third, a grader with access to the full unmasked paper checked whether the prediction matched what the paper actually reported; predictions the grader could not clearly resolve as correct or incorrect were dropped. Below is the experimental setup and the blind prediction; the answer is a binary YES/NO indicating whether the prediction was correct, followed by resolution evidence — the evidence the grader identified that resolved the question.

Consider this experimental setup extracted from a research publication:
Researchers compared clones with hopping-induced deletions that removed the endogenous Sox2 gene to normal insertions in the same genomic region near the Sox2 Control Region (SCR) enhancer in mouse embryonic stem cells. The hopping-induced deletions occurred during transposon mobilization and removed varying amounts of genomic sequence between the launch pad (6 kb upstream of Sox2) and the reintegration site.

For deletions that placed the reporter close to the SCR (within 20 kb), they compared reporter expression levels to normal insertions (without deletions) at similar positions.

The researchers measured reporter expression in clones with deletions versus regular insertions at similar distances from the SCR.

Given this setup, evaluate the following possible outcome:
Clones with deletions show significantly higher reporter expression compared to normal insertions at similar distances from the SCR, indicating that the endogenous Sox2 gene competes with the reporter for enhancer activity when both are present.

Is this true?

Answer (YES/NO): YES